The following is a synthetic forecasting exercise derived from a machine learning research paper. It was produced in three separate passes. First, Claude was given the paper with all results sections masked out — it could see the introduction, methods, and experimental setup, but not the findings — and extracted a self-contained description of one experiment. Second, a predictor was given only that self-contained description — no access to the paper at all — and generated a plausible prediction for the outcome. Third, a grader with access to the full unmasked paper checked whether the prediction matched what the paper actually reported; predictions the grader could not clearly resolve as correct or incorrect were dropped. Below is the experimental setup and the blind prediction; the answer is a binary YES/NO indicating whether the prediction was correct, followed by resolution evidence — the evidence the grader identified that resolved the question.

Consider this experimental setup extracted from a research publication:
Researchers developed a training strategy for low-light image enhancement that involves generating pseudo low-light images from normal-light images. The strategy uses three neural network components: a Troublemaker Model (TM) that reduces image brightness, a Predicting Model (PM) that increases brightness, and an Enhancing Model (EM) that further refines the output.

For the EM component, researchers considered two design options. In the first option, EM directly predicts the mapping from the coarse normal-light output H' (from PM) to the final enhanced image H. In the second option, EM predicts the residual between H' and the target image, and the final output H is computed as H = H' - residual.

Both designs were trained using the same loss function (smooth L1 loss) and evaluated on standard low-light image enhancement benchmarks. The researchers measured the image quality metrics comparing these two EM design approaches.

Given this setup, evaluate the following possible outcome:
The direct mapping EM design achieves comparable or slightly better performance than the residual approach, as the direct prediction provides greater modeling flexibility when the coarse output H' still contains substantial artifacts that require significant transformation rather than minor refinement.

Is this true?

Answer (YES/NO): NO